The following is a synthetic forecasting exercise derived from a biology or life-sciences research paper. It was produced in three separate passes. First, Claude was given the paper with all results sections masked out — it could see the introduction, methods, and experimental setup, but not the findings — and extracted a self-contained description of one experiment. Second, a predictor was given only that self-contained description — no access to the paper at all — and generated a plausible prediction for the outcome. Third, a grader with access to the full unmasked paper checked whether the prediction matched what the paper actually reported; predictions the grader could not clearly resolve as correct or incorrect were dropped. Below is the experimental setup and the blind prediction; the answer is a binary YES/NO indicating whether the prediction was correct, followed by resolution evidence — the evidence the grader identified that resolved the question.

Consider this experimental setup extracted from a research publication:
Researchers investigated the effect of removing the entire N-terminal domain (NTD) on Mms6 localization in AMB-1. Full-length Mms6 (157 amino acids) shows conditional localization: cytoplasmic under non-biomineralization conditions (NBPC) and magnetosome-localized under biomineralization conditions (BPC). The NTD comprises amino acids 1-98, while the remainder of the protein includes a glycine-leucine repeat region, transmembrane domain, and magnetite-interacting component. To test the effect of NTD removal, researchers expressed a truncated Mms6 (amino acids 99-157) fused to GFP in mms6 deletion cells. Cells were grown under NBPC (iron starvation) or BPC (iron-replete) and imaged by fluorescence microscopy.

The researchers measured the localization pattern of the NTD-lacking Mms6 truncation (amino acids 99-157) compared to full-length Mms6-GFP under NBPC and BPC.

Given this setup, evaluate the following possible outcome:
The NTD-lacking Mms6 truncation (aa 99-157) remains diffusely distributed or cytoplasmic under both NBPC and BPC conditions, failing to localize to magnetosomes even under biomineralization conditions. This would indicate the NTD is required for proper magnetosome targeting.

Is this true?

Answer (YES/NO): NO